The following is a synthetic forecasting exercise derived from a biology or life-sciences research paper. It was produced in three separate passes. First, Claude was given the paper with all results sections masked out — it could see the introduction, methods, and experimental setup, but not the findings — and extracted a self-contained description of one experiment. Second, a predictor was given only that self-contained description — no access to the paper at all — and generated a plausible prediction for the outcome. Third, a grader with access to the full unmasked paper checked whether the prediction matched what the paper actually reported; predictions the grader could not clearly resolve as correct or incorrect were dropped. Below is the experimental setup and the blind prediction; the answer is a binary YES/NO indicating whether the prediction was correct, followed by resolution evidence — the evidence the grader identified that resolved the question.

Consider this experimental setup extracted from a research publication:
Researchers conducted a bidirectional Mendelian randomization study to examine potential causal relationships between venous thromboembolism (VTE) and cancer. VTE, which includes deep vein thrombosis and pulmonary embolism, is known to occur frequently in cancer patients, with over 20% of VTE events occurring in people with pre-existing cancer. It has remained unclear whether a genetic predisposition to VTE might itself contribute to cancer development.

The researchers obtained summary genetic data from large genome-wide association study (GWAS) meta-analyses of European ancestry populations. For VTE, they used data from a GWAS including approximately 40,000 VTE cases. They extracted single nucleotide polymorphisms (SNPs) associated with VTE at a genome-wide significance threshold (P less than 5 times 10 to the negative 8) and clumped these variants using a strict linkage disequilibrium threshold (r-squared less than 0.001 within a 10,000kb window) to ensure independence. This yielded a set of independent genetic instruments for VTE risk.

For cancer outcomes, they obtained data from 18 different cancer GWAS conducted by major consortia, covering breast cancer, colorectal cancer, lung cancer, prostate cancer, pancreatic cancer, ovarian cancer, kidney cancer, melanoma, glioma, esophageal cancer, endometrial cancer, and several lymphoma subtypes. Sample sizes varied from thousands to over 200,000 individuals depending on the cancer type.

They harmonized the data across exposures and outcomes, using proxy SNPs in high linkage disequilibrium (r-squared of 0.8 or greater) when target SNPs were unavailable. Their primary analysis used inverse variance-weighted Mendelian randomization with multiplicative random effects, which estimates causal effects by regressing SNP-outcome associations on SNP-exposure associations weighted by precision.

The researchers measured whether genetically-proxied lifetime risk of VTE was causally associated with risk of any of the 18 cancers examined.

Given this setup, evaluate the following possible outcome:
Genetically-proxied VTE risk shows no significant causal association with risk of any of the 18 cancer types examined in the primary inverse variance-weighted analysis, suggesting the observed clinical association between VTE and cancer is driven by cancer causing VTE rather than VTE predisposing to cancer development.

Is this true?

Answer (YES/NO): NO